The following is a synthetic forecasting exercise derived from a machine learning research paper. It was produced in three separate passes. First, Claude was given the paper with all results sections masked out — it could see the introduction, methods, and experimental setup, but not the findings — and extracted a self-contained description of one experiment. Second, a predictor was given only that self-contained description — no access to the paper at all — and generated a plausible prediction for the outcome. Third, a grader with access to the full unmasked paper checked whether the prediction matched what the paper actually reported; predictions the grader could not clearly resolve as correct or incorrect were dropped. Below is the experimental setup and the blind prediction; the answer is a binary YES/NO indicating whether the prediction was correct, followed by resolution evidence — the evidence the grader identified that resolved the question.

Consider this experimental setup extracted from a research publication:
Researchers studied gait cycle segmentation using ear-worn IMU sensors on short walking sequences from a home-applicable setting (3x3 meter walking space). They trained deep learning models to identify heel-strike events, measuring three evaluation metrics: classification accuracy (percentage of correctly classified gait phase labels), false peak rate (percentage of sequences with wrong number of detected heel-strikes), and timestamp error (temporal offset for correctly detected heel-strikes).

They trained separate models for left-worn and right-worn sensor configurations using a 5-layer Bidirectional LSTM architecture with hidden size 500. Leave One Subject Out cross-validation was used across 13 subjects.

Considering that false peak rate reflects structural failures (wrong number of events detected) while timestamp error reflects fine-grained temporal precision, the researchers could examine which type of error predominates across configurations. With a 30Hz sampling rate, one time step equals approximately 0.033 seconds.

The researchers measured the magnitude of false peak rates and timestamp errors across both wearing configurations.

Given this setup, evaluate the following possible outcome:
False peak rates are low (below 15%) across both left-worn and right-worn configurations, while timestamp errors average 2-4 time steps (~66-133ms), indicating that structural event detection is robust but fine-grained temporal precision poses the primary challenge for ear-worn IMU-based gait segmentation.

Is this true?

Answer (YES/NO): NO